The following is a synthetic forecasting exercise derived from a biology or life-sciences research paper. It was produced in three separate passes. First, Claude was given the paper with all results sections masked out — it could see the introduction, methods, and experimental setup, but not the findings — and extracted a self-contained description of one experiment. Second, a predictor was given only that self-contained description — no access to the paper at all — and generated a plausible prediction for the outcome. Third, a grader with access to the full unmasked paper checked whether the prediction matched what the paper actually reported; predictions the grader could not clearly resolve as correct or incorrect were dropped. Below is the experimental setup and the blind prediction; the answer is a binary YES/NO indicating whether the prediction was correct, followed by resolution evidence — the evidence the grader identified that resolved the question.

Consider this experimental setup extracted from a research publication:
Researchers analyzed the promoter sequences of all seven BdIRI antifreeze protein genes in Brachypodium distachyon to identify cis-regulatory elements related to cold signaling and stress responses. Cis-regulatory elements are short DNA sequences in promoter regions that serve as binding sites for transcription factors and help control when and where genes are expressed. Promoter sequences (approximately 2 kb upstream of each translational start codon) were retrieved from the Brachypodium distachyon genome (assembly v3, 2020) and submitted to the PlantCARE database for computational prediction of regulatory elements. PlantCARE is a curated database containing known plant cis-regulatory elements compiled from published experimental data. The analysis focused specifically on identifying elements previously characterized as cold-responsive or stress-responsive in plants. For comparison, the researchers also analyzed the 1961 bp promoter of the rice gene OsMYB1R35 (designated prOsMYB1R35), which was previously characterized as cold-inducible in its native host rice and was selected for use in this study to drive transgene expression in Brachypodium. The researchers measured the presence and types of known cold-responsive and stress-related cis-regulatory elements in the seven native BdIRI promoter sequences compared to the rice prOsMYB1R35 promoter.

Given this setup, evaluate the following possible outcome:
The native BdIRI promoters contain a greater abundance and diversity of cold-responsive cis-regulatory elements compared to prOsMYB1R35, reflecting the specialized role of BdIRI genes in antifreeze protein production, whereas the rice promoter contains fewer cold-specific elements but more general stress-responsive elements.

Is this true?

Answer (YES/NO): NO